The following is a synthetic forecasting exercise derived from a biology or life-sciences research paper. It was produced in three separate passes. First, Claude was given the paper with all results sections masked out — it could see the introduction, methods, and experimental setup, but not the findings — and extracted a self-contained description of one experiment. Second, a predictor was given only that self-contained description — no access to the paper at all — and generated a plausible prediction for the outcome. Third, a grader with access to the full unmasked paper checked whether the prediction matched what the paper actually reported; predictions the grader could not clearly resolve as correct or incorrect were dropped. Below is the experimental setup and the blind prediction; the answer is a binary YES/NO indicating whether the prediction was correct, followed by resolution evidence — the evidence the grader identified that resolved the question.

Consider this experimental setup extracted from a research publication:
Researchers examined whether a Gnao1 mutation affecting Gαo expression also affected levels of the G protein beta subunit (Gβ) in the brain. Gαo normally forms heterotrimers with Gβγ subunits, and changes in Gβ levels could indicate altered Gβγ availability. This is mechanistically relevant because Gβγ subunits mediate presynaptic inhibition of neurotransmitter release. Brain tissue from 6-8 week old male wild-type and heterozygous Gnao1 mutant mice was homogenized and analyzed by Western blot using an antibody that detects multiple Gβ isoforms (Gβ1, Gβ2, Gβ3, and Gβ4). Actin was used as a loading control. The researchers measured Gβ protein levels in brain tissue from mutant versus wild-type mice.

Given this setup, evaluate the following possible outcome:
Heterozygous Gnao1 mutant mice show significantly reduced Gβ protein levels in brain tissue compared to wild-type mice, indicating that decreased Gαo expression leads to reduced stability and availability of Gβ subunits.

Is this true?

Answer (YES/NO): NO